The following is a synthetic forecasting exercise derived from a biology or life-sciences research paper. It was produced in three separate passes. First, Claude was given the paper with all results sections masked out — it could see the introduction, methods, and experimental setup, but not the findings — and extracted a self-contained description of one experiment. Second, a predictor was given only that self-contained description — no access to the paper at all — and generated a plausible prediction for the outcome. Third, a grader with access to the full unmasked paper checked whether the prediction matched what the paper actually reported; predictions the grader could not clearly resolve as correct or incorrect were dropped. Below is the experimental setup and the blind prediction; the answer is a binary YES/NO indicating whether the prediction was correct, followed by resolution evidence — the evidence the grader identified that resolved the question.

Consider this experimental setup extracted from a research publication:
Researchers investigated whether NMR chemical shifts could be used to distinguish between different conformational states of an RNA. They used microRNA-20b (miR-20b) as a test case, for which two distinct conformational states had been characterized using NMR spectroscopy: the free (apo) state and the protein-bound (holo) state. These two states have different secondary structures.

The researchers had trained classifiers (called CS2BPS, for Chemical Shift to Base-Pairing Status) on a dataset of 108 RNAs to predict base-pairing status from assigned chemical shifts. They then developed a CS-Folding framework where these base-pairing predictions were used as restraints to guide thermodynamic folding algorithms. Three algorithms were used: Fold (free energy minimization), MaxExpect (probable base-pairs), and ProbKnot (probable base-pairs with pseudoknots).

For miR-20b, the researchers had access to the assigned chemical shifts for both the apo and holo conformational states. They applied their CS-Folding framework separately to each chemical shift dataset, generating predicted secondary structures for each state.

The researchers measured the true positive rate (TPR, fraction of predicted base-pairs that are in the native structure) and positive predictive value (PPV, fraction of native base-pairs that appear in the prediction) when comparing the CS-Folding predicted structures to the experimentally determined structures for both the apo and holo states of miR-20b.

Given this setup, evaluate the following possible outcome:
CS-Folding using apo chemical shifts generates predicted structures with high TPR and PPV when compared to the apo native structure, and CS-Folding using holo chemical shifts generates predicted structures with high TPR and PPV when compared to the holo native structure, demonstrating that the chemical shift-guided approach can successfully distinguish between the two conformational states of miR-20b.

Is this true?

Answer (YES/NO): YES